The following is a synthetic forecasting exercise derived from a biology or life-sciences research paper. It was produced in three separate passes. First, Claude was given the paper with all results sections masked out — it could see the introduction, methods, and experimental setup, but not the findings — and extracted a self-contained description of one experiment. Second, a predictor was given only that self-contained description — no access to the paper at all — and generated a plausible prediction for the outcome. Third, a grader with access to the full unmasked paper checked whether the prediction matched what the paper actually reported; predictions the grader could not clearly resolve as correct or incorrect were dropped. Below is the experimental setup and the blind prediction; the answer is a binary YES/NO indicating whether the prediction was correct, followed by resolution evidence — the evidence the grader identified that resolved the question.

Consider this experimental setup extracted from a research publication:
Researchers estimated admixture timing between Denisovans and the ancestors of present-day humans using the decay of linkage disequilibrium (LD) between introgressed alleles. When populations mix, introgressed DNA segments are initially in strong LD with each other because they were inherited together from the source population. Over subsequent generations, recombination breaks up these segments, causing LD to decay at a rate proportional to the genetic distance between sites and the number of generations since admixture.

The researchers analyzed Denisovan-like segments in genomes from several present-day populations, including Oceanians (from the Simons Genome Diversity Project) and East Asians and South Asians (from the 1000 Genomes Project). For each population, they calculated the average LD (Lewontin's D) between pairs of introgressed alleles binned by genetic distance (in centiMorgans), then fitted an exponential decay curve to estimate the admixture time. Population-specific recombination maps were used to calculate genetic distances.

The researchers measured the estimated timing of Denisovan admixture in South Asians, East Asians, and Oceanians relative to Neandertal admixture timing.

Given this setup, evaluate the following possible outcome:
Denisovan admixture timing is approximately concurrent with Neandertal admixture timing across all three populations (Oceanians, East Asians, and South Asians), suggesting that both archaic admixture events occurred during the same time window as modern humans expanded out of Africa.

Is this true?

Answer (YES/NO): NO